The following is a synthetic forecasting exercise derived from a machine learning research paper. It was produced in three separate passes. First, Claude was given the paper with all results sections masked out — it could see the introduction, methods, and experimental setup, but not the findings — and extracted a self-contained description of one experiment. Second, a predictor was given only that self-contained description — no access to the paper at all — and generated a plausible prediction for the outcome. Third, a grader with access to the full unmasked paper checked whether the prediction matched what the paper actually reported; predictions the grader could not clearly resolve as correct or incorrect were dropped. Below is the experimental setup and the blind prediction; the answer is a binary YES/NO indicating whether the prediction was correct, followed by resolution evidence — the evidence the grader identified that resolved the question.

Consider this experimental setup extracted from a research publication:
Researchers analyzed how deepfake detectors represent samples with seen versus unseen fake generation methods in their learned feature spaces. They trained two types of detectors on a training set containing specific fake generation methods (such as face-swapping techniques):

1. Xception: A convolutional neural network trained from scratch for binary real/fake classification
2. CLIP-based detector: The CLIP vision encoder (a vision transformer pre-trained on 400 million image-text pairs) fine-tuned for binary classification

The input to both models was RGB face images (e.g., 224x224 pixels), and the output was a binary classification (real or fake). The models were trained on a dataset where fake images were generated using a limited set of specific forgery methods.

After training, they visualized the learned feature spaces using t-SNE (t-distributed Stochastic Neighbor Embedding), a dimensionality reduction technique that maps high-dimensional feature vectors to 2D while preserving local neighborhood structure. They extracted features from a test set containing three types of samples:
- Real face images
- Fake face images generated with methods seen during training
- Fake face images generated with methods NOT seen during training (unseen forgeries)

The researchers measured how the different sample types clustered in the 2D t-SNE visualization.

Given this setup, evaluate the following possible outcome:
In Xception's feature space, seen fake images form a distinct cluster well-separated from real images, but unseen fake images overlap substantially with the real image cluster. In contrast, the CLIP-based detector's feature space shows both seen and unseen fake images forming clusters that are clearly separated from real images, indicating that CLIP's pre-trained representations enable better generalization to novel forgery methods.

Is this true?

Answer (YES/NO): NO